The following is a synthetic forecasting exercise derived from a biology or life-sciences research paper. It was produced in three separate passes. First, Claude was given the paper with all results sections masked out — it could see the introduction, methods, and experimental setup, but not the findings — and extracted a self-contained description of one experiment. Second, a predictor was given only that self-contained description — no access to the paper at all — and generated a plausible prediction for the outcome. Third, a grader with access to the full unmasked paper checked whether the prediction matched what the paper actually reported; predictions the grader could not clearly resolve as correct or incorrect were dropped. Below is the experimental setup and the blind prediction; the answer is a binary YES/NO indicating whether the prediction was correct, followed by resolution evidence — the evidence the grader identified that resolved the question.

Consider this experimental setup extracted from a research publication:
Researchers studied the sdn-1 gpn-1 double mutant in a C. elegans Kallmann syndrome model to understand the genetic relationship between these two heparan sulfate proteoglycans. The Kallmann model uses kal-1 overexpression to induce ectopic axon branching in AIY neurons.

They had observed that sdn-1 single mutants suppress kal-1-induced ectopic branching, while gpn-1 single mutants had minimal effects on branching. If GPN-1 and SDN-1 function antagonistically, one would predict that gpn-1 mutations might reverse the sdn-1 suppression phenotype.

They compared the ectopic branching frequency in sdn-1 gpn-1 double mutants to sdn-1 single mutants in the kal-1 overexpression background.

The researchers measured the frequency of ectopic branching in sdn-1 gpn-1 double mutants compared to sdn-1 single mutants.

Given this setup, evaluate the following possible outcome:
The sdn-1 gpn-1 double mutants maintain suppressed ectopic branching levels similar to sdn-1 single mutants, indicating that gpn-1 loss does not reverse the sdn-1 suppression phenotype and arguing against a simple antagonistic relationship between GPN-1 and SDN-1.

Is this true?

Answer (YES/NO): NO